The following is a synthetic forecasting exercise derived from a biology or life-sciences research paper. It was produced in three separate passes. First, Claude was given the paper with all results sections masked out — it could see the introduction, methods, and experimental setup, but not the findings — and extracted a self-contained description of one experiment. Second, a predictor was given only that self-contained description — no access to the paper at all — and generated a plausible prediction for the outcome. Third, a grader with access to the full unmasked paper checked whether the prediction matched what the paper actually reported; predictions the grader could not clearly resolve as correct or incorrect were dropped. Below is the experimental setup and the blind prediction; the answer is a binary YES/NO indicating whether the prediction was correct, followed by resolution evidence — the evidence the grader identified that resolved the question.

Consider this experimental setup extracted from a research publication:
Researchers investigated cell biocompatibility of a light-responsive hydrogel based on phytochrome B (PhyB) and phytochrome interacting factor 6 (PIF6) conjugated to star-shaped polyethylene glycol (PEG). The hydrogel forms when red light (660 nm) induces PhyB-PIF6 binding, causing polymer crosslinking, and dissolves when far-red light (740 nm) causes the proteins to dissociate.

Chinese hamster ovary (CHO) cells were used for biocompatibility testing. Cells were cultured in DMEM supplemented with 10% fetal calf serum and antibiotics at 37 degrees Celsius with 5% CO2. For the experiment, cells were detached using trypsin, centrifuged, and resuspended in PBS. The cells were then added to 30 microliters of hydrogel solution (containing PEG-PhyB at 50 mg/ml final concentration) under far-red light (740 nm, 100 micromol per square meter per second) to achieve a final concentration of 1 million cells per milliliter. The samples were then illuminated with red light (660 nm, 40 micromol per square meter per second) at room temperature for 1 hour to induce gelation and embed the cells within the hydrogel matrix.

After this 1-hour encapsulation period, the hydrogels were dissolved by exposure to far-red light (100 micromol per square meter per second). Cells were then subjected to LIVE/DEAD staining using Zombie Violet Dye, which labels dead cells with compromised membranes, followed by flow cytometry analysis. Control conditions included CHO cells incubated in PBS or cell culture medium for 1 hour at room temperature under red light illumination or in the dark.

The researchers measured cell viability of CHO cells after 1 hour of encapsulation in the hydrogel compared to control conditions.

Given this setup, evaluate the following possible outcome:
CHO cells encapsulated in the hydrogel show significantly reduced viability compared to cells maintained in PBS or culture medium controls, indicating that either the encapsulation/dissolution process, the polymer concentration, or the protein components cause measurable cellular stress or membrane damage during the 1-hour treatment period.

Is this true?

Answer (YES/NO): NO